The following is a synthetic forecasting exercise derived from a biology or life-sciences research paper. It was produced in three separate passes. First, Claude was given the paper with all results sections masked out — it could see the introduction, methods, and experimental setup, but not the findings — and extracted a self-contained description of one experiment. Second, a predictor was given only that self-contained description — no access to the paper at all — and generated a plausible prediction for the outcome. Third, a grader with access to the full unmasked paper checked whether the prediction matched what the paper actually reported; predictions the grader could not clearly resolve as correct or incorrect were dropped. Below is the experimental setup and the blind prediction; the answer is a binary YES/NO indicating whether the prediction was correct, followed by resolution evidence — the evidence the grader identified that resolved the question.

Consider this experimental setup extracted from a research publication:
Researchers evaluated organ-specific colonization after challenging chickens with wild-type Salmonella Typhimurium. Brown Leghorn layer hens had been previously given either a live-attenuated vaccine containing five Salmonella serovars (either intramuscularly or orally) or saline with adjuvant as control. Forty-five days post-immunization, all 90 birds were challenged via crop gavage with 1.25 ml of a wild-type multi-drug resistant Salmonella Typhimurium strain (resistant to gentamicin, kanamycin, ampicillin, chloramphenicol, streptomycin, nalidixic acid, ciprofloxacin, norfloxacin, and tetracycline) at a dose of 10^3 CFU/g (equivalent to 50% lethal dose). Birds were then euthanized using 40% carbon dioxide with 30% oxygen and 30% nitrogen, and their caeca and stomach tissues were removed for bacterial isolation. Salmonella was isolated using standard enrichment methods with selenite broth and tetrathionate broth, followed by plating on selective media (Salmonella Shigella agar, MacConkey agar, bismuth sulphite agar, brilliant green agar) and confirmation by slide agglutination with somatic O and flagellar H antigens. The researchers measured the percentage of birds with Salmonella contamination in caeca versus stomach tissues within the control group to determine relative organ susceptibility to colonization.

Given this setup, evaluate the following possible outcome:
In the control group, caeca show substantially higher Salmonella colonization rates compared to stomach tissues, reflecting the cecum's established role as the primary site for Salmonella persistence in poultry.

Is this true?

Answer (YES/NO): YES